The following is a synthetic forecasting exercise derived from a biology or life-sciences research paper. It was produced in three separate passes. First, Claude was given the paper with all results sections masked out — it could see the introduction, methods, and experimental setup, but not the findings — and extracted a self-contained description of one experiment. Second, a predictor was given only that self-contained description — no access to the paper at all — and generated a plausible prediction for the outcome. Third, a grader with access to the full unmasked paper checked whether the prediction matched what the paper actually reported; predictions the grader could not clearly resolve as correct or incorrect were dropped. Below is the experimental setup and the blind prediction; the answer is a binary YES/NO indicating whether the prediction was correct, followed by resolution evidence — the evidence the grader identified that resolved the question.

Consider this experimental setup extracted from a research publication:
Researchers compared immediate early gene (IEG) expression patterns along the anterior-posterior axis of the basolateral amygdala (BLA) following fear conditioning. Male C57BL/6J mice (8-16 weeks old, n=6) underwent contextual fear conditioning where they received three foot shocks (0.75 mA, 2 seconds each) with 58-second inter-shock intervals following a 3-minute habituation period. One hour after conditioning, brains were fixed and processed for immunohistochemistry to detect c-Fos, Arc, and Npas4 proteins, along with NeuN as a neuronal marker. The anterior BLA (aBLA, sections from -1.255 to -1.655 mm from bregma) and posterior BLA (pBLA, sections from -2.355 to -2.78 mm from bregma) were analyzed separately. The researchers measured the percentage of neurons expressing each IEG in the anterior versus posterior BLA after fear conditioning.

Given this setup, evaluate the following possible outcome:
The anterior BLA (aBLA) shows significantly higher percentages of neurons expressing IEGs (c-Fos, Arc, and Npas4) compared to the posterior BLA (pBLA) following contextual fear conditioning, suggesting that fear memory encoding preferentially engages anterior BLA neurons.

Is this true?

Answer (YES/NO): NO